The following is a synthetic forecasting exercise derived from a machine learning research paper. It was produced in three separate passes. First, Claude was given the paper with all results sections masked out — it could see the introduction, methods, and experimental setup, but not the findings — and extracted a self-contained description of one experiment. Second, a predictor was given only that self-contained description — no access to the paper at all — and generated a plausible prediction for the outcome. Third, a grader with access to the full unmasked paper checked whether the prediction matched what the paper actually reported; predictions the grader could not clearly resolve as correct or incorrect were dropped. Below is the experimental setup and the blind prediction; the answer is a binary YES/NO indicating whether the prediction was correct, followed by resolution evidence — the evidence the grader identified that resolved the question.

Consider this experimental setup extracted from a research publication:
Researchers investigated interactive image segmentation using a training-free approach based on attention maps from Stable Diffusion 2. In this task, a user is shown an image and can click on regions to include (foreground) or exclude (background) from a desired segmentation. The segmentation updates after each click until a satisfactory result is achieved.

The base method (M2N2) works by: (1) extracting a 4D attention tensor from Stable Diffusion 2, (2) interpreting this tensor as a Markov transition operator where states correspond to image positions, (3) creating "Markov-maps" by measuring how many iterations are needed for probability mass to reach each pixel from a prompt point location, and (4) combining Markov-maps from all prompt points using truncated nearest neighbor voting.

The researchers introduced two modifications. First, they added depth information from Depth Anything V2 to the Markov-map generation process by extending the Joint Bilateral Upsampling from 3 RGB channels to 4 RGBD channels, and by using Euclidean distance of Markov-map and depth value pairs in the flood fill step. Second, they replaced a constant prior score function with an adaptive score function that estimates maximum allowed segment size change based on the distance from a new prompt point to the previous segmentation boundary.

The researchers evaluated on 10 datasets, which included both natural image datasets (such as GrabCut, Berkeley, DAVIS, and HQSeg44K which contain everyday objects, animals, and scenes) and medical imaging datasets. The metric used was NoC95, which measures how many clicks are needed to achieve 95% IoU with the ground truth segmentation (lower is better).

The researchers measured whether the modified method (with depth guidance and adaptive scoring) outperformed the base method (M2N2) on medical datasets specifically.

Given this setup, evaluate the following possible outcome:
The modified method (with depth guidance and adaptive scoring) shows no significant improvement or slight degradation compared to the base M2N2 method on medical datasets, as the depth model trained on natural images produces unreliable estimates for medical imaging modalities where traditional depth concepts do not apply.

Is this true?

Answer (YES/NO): YES